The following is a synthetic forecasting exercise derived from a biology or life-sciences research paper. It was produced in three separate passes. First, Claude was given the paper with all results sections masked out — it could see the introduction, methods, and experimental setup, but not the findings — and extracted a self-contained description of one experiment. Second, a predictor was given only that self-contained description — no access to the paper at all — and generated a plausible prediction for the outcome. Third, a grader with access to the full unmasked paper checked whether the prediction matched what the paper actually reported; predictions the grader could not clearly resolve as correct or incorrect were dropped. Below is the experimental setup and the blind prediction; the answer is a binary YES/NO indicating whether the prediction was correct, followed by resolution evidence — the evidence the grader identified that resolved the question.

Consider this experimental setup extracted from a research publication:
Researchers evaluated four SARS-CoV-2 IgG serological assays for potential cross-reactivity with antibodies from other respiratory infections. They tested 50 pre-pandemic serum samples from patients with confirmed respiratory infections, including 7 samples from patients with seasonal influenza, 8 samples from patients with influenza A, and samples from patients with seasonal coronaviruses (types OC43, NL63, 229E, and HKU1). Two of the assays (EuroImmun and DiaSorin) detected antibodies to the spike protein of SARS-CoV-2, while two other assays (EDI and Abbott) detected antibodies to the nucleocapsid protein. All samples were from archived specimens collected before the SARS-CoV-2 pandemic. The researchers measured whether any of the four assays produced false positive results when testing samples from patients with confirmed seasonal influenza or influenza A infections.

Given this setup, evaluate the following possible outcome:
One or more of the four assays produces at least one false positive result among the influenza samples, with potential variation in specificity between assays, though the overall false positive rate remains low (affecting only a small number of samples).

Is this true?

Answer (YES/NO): NO